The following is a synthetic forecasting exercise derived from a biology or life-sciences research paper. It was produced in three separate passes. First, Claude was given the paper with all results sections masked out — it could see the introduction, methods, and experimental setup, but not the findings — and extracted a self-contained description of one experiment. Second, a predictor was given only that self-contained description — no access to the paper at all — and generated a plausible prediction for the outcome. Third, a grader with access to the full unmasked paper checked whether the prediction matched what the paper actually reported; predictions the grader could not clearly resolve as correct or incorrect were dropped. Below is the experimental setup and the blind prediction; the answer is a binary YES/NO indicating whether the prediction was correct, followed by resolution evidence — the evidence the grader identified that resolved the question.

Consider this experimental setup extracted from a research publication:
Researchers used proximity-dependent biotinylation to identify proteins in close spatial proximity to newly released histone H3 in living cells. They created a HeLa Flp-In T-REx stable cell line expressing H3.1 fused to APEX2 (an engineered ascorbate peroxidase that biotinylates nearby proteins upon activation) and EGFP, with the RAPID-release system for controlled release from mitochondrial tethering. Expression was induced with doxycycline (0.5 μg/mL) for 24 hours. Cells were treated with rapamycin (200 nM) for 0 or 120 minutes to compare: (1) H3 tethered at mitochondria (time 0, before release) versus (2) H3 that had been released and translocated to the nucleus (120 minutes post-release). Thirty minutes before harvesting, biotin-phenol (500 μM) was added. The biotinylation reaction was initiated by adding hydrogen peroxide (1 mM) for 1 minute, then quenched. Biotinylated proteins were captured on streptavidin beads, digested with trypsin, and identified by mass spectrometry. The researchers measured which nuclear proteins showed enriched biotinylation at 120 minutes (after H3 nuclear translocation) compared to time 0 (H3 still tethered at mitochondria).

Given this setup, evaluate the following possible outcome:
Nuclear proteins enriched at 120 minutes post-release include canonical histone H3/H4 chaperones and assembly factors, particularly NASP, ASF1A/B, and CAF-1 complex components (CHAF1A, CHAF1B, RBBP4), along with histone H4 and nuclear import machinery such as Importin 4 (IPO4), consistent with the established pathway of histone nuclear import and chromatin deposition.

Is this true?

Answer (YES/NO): NO